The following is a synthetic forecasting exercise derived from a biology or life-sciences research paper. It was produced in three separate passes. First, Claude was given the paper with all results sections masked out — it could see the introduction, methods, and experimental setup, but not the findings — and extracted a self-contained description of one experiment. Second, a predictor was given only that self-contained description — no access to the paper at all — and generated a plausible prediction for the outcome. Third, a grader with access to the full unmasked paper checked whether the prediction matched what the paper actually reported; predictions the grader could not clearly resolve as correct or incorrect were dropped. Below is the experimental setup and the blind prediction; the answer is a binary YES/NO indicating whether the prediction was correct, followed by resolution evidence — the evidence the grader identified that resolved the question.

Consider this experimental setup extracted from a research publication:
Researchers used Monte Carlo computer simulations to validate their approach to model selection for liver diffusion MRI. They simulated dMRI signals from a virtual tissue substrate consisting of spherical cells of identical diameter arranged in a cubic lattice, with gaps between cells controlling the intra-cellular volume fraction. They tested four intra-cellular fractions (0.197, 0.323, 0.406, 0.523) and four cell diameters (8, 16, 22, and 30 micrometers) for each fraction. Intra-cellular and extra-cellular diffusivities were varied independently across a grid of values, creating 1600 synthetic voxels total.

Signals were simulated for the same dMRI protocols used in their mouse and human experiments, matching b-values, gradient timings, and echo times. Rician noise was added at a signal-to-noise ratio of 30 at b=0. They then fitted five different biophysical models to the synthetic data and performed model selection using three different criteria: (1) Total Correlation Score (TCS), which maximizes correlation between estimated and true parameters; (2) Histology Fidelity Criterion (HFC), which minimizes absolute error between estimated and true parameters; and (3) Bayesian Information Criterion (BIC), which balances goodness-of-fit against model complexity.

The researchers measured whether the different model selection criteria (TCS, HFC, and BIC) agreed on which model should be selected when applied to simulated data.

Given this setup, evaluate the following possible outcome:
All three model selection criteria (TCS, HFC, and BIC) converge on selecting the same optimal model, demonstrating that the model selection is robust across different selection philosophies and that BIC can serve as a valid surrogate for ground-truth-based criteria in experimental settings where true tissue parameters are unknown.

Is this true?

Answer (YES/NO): NO